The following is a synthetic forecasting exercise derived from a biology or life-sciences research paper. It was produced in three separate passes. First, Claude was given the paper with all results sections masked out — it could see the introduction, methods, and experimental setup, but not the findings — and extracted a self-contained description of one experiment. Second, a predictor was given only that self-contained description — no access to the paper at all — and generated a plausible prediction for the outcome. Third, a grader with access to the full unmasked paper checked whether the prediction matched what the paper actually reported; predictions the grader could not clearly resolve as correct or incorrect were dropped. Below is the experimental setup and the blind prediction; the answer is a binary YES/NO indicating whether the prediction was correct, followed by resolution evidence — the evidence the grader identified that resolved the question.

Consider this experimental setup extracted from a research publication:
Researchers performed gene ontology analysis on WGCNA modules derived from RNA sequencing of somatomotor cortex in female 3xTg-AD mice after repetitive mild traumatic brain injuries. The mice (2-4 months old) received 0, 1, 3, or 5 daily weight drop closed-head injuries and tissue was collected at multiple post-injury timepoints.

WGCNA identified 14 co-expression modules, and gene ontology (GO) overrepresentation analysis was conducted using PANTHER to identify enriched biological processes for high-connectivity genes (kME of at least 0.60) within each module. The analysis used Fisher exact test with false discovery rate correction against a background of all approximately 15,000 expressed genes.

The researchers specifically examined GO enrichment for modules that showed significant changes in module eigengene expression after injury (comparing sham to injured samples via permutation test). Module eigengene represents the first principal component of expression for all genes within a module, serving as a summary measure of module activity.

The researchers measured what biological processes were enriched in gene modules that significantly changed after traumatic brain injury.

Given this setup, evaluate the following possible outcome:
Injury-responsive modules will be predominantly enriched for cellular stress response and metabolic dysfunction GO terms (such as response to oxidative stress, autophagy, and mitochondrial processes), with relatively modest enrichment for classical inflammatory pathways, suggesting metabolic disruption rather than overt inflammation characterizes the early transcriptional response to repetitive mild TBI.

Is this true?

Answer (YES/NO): NO